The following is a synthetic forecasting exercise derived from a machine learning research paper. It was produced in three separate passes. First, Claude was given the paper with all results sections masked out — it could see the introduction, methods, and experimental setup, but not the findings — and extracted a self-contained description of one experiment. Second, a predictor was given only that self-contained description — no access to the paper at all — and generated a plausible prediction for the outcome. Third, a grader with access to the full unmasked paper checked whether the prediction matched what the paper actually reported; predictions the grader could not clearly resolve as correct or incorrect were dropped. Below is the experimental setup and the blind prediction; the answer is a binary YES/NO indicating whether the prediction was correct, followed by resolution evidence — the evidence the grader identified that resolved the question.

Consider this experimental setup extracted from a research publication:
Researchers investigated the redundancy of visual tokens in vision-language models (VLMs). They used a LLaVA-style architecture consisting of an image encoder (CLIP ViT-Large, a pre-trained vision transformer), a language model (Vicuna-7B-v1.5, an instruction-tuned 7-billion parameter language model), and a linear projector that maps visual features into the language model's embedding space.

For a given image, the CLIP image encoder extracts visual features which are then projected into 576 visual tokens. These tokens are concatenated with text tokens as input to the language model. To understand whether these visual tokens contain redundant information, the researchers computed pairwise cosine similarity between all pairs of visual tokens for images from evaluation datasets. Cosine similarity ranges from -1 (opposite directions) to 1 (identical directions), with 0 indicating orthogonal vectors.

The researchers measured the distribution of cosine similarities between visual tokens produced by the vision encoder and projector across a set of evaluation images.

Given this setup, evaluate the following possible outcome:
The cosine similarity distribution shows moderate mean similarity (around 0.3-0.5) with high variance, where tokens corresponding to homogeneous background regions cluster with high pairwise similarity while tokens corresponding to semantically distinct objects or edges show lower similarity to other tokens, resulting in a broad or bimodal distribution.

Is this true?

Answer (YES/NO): NO